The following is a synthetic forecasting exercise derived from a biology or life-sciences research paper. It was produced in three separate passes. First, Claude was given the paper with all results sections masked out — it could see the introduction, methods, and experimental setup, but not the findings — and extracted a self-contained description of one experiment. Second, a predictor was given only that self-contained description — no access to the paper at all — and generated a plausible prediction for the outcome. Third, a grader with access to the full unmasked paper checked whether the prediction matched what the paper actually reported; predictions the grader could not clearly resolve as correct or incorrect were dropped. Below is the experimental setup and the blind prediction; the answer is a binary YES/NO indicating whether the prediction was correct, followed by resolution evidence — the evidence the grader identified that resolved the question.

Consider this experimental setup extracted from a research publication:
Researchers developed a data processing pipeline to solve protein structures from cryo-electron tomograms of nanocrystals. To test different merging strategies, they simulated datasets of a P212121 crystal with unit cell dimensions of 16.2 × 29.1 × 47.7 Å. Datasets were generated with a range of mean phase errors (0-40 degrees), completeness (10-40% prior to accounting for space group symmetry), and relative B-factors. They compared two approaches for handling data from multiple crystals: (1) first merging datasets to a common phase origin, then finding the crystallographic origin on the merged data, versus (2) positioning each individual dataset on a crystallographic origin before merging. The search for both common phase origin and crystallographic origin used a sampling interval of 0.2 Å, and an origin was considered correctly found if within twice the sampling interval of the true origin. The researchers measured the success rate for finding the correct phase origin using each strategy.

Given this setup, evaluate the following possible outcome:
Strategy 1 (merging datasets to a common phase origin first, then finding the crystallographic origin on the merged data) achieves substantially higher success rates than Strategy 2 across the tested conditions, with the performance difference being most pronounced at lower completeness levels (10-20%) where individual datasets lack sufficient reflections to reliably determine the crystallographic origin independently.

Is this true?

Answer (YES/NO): NO